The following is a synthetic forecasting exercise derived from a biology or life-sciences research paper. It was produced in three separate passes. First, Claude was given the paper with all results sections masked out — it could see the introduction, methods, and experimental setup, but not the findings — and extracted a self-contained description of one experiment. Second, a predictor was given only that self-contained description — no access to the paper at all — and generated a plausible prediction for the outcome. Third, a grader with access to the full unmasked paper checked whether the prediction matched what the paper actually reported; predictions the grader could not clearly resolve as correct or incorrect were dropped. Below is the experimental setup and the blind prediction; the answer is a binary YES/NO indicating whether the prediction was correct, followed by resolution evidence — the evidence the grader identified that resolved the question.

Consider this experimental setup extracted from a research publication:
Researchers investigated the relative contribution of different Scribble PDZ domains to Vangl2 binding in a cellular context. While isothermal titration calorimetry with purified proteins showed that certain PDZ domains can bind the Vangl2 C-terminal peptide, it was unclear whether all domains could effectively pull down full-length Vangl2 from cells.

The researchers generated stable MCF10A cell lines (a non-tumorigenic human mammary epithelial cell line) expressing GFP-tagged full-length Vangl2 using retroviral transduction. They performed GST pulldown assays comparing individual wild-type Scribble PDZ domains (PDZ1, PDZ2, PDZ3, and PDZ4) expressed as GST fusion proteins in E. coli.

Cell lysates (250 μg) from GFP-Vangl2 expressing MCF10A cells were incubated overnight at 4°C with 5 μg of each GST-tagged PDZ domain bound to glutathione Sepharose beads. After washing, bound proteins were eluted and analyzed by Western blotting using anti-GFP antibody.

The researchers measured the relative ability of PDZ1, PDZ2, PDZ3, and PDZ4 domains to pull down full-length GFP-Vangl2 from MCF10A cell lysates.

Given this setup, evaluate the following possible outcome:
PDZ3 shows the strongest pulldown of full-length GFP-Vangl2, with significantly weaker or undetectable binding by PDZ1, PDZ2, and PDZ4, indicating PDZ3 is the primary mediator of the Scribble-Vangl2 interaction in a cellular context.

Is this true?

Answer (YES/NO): NO